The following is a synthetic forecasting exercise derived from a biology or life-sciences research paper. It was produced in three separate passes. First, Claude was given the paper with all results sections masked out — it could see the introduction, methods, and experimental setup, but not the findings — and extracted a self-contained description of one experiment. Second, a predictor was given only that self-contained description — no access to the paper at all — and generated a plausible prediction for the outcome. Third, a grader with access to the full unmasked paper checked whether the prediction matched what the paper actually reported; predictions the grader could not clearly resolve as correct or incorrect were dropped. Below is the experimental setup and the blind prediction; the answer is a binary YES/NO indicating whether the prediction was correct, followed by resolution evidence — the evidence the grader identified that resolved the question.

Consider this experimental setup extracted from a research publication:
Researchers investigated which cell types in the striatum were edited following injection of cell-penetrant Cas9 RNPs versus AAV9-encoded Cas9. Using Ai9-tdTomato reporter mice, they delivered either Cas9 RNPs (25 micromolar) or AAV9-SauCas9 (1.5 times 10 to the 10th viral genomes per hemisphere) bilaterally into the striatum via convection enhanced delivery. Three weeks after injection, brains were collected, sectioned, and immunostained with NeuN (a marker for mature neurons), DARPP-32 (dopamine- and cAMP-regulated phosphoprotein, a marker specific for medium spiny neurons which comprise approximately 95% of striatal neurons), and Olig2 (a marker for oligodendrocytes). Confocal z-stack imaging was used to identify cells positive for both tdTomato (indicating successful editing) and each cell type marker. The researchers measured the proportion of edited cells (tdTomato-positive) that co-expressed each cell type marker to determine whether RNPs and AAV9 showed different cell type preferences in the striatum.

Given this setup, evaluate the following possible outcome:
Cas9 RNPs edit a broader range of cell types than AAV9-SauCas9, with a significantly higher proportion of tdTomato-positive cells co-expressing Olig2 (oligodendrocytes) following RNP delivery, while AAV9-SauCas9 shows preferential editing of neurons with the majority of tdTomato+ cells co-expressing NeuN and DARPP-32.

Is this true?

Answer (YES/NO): NO